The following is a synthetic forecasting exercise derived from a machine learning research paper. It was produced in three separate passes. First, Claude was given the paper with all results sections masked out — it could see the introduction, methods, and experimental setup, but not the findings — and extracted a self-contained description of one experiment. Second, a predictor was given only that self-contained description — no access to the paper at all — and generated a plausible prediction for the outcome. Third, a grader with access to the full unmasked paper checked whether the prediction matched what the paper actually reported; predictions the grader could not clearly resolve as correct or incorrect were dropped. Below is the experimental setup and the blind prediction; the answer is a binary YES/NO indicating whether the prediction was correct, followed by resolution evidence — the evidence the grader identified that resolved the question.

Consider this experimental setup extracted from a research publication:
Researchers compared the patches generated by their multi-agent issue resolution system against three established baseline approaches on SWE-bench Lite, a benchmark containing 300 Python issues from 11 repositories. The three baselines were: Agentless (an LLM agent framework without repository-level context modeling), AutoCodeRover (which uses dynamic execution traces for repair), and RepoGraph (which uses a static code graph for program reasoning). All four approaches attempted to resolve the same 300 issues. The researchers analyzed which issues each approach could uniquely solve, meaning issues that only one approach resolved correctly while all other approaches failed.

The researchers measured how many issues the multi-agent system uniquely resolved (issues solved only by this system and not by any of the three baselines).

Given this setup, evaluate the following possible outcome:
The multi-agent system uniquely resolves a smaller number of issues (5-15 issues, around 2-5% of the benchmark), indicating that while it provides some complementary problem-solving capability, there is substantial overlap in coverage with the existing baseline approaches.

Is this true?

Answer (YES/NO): YES